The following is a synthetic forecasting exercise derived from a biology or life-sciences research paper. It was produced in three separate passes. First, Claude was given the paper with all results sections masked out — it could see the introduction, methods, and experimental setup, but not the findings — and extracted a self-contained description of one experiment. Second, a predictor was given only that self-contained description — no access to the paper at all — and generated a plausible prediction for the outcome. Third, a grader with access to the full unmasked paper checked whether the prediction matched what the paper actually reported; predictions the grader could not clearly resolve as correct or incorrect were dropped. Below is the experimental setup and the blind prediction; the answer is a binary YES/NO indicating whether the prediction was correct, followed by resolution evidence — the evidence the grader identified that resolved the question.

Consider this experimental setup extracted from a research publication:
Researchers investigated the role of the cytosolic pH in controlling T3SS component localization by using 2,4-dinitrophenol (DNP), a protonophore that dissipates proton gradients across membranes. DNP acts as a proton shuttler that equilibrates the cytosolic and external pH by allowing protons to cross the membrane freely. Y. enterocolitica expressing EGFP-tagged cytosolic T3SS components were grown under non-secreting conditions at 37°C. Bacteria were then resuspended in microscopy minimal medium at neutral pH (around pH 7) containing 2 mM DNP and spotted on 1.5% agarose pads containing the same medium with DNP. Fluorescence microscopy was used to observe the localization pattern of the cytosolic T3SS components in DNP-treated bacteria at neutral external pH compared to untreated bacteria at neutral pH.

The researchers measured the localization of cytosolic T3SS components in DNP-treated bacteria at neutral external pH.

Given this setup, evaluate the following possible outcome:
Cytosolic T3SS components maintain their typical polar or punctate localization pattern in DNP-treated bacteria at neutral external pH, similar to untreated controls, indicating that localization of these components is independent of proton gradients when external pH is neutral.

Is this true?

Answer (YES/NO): YES